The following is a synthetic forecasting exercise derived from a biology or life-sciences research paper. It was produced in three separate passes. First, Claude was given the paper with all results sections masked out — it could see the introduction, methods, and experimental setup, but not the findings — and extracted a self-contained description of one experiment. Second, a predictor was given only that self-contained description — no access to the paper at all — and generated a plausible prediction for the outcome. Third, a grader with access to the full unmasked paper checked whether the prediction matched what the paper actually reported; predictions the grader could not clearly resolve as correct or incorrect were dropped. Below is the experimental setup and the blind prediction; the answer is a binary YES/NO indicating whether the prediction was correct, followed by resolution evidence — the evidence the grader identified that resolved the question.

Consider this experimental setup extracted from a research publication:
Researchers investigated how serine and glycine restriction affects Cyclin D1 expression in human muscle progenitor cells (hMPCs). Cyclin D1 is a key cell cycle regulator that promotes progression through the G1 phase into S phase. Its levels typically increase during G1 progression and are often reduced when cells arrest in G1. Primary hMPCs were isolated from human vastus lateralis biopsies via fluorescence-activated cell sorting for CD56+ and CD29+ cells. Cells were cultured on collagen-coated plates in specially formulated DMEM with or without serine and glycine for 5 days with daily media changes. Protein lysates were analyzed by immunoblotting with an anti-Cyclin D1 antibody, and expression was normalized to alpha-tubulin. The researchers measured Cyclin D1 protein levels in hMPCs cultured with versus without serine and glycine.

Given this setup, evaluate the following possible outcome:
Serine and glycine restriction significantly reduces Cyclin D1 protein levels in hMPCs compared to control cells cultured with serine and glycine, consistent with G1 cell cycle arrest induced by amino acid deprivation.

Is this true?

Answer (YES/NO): NO